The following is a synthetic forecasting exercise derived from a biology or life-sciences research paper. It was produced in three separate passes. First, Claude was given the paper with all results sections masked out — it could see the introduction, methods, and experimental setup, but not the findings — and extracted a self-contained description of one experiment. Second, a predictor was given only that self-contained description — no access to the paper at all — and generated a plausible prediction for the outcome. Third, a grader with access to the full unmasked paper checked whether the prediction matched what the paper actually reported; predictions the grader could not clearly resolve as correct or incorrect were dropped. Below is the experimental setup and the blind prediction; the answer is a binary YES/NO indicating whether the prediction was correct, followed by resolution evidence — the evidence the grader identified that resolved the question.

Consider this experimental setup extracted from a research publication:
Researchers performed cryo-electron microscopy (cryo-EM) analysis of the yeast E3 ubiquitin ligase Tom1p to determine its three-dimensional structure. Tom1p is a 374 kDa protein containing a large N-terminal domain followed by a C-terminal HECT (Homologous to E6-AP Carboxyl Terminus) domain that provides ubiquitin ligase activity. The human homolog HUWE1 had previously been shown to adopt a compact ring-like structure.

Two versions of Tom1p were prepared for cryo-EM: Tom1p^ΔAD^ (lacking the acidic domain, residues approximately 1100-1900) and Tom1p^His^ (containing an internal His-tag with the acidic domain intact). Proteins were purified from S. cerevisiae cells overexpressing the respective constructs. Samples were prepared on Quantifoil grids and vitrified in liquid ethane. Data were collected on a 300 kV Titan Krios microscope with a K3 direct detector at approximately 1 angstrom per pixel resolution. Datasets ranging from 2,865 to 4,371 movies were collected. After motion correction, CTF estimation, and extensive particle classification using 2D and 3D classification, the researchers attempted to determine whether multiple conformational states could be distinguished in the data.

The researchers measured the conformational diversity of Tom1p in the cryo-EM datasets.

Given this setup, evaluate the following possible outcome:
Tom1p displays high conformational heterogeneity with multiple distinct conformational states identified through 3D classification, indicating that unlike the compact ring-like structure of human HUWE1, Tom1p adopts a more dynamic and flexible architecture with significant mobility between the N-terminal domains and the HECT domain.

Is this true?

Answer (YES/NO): NO